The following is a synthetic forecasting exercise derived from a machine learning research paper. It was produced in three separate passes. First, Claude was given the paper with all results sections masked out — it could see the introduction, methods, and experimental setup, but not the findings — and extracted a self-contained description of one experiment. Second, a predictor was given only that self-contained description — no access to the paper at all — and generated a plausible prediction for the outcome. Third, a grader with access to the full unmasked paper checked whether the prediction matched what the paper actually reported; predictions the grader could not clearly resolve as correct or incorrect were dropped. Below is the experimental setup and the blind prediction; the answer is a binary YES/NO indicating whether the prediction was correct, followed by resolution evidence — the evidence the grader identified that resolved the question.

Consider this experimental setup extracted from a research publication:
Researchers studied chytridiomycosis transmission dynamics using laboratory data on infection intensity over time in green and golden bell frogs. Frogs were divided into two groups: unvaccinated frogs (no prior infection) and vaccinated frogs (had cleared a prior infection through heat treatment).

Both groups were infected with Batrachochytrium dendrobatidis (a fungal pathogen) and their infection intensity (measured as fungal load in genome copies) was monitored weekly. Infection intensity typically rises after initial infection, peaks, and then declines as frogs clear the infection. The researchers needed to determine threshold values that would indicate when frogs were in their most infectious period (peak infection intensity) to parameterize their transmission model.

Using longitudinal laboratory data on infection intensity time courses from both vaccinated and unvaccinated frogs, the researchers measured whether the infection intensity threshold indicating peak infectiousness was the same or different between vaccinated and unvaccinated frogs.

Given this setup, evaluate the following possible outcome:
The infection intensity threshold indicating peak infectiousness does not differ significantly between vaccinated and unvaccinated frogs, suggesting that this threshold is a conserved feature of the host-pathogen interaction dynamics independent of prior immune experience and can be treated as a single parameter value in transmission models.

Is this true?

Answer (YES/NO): NO